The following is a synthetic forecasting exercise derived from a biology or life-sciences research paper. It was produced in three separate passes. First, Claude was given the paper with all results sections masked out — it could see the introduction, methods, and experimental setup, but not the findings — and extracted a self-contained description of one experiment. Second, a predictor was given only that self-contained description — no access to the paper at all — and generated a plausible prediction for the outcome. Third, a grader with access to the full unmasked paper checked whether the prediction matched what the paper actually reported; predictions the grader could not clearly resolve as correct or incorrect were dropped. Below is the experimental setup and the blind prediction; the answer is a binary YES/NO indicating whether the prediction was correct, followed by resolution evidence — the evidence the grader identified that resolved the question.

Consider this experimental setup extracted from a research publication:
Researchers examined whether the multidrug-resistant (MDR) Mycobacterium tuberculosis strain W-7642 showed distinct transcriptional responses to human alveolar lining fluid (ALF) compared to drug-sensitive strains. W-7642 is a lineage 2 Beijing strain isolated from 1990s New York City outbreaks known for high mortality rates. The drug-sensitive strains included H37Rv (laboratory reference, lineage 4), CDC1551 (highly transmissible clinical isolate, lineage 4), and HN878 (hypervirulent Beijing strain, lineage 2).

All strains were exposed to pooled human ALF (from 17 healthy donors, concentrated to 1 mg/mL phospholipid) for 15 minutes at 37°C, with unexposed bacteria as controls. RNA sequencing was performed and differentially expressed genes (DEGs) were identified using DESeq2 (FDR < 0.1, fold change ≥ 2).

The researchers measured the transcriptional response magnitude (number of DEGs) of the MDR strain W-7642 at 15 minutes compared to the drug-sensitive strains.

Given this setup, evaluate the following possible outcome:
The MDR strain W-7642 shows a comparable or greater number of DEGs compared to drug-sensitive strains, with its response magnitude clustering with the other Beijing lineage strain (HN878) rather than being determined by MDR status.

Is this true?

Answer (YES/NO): NO